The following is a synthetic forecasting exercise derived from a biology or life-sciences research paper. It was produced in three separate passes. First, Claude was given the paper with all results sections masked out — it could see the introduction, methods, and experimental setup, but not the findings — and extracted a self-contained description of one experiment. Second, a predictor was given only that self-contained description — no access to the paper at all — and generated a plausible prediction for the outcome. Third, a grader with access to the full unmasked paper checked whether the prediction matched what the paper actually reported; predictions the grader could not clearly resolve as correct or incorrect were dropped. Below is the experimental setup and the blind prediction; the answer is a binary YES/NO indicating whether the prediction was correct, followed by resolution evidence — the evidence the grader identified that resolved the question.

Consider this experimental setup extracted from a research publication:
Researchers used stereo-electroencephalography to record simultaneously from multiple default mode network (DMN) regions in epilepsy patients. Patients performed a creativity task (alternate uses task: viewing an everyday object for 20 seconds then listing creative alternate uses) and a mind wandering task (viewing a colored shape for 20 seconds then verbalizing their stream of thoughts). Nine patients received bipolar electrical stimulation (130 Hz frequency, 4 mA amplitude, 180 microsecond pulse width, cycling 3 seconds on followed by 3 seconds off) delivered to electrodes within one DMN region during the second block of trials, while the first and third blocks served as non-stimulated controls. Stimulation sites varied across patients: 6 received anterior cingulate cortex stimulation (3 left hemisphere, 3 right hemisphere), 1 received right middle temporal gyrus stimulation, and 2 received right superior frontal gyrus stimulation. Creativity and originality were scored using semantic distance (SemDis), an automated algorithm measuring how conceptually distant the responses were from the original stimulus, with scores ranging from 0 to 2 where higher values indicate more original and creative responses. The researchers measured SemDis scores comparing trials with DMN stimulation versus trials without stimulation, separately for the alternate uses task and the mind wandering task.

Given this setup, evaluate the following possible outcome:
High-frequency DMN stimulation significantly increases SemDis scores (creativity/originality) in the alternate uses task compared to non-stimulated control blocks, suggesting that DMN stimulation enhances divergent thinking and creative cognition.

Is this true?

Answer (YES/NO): NO